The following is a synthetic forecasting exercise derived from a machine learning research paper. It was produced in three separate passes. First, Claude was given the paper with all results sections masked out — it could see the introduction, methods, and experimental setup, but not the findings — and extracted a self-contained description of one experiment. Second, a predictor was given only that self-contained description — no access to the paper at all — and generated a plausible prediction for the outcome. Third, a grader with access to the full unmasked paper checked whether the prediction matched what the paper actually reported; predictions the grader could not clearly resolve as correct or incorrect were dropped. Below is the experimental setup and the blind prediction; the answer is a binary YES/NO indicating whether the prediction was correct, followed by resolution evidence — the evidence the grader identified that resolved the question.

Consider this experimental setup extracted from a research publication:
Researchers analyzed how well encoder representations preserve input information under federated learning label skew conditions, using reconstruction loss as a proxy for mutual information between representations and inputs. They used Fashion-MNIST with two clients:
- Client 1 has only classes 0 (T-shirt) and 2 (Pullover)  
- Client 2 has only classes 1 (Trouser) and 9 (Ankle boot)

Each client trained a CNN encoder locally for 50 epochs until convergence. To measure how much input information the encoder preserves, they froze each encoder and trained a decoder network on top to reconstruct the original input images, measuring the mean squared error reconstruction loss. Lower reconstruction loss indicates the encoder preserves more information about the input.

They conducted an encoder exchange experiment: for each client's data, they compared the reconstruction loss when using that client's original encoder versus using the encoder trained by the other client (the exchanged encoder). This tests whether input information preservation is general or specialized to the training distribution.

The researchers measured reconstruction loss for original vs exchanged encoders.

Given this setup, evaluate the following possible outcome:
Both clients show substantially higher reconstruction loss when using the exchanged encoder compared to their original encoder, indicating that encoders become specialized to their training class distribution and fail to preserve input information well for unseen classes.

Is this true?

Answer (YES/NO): NO